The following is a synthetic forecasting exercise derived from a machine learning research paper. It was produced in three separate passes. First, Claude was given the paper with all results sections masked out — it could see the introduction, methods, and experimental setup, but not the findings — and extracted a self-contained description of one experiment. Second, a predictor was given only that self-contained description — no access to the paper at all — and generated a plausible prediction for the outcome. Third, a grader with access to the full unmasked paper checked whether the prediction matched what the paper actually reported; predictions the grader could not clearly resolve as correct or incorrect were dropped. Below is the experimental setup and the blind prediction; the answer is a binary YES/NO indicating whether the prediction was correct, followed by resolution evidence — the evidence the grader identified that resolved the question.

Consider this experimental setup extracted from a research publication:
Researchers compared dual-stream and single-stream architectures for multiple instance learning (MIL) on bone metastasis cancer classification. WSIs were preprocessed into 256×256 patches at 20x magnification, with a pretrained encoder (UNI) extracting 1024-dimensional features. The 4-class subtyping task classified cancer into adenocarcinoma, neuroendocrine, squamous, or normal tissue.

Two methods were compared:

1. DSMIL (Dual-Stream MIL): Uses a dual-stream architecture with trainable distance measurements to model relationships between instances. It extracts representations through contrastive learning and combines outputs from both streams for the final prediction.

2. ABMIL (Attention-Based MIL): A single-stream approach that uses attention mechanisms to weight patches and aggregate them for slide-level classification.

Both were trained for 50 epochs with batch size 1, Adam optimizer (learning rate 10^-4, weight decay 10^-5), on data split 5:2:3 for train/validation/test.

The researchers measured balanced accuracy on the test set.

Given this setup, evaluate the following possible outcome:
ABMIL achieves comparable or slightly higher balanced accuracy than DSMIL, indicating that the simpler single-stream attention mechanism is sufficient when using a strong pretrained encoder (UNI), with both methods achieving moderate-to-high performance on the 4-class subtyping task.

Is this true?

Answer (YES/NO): NO